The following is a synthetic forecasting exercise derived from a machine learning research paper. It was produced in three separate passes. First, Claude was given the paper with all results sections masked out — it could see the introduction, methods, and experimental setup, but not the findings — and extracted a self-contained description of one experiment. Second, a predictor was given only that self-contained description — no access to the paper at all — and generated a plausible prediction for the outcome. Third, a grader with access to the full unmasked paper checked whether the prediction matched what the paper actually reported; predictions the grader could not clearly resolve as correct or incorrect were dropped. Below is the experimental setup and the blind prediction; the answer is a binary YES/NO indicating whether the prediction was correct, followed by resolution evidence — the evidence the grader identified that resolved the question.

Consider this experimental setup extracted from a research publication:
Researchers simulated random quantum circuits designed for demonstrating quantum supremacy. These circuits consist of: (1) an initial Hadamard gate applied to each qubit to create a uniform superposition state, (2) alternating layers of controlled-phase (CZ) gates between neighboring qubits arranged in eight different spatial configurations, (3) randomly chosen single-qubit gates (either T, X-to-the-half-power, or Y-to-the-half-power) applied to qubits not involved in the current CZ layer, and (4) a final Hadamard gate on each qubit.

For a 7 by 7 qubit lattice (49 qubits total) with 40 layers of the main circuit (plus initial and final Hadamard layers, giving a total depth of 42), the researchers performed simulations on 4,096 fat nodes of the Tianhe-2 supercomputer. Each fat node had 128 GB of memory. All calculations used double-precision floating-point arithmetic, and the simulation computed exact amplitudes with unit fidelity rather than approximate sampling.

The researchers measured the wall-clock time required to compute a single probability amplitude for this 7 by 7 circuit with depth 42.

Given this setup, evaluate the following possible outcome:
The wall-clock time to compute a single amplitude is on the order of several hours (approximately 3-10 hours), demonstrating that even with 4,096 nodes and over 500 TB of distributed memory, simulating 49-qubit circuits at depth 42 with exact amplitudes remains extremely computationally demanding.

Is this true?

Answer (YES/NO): NO